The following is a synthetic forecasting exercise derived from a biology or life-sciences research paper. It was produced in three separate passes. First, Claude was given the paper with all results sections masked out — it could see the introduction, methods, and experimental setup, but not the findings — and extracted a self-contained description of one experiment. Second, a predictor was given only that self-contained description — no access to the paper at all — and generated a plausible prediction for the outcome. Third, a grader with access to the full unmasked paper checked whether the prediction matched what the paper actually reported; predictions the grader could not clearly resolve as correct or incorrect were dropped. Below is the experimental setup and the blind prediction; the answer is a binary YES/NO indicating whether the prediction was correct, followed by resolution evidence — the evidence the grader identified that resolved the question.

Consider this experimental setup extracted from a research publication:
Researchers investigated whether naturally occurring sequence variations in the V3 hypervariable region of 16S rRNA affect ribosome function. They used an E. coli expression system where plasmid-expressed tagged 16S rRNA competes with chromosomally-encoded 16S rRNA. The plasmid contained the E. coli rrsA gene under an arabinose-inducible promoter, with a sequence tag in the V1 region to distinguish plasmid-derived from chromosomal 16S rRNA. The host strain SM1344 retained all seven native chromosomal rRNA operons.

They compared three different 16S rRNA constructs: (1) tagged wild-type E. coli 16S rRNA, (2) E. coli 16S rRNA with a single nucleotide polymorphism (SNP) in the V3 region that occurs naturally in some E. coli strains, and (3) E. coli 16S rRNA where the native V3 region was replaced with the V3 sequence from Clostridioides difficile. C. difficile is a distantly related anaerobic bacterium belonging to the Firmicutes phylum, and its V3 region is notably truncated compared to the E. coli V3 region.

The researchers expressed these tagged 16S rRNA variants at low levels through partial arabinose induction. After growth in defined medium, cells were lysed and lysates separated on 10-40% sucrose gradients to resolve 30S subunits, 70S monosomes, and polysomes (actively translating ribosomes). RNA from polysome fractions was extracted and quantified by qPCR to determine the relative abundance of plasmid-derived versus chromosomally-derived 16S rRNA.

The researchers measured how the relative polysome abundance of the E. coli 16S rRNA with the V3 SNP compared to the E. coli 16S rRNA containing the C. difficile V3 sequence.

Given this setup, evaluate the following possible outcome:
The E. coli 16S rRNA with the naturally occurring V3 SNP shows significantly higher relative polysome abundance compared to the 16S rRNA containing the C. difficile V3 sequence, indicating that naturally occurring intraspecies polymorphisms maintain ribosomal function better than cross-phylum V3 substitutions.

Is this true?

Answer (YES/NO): NO